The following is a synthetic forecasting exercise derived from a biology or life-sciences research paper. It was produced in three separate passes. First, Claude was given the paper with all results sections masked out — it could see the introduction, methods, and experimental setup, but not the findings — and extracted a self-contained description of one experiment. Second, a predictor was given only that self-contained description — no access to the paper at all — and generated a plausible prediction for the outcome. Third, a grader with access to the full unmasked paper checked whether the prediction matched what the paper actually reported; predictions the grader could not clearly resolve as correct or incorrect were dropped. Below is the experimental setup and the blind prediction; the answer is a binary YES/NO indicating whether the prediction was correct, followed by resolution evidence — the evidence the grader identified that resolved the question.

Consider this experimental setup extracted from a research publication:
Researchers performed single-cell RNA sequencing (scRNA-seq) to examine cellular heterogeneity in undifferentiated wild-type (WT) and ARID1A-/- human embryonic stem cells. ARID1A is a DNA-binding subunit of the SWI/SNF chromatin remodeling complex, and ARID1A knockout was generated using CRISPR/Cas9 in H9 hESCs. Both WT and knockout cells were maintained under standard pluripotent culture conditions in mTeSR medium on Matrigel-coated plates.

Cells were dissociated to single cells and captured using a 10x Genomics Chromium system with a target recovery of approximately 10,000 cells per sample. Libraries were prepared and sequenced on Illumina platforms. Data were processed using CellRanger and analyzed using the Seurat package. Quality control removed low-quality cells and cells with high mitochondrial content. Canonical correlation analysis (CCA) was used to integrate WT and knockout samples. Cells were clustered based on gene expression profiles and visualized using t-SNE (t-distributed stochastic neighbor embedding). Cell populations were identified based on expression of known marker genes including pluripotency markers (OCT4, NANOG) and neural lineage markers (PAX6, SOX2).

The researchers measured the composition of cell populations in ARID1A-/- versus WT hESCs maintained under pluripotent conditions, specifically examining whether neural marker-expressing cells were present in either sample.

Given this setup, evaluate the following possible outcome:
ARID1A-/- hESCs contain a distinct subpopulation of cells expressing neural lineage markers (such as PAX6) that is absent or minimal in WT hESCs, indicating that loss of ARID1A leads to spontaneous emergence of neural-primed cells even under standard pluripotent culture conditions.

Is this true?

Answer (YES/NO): YES